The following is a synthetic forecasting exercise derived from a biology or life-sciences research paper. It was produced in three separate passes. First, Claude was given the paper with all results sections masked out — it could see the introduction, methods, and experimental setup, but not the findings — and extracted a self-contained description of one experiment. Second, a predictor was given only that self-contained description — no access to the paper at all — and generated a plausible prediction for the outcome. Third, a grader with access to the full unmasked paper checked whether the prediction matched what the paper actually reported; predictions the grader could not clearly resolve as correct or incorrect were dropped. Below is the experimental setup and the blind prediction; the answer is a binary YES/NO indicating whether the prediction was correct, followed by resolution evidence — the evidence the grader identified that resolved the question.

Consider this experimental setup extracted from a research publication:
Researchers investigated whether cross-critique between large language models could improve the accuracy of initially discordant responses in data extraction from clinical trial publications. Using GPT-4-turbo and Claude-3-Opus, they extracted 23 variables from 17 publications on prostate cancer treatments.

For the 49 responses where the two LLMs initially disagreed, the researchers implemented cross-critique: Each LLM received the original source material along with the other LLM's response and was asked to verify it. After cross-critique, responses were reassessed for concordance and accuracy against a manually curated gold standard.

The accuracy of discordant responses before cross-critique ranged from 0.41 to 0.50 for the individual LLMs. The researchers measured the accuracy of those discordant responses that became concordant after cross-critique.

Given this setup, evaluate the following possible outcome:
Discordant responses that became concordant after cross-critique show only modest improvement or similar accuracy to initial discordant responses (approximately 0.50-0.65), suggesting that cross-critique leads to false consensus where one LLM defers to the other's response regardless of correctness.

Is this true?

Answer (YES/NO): NO